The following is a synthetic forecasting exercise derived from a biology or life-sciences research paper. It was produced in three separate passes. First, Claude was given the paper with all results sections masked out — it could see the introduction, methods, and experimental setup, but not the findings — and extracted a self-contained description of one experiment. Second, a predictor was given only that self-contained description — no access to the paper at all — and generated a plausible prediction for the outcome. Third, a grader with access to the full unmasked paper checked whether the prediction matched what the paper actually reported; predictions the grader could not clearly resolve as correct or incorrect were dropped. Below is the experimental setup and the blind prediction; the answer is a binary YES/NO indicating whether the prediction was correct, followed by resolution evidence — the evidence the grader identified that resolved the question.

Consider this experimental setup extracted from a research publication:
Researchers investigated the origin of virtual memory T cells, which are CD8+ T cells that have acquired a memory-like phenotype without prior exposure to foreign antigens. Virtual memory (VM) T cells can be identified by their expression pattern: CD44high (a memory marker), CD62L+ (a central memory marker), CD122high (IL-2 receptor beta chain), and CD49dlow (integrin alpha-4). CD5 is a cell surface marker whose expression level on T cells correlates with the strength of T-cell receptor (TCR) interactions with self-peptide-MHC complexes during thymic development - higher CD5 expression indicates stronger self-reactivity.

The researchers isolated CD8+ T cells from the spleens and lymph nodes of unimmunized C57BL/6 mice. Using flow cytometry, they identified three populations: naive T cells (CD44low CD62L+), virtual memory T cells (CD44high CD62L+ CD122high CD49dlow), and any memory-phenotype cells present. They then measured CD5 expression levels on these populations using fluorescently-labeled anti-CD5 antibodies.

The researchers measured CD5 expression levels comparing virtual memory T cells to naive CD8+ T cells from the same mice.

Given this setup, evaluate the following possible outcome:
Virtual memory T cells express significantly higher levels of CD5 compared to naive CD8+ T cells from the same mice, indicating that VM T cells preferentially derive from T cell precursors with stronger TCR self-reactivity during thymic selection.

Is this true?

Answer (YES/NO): YES